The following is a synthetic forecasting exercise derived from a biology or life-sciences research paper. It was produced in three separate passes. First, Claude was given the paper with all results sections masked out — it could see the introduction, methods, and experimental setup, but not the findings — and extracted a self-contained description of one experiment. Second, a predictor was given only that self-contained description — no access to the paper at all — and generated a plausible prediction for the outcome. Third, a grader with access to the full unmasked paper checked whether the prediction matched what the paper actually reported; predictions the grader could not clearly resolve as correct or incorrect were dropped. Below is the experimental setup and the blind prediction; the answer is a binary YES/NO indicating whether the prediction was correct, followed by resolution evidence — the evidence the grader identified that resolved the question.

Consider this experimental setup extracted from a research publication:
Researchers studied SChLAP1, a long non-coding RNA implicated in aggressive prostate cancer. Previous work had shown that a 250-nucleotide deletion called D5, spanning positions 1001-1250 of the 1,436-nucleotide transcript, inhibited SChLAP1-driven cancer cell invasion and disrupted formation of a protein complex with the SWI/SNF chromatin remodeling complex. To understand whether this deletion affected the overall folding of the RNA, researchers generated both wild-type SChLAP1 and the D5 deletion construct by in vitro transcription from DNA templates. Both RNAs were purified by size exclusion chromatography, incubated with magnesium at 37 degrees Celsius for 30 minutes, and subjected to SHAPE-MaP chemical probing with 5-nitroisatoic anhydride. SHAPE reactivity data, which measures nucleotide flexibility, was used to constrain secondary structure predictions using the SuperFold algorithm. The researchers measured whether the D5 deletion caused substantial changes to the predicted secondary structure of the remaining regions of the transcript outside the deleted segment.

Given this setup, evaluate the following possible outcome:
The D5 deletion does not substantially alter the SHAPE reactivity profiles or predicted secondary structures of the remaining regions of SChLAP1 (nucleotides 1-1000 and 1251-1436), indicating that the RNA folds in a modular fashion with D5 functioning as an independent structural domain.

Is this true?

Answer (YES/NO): YES